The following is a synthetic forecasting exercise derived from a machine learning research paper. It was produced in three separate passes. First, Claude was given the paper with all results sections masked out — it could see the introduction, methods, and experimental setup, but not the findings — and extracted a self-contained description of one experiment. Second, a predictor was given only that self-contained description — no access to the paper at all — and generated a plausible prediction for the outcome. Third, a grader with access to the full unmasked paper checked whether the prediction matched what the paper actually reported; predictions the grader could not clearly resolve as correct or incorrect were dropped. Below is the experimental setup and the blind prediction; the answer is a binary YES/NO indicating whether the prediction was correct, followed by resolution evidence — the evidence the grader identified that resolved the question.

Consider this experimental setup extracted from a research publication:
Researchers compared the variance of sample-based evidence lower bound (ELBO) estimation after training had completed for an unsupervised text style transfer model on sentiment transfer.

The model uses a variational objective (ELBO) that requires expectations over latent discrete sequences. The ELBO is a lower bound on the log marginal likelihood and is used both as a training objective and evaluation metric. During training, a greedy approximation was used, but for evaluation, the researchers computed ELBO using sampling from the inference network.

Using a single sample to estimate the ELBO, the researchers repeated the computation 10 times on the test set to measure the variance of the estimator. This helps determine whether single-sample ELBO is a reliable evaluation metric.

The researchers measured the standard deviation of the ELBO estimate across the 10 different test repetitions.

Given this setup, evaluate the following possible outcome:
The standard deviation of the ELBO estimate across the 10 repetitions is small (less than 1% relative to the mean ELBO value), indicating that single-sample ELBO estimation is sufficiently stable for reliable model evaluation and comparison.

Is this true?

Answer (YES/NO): NO